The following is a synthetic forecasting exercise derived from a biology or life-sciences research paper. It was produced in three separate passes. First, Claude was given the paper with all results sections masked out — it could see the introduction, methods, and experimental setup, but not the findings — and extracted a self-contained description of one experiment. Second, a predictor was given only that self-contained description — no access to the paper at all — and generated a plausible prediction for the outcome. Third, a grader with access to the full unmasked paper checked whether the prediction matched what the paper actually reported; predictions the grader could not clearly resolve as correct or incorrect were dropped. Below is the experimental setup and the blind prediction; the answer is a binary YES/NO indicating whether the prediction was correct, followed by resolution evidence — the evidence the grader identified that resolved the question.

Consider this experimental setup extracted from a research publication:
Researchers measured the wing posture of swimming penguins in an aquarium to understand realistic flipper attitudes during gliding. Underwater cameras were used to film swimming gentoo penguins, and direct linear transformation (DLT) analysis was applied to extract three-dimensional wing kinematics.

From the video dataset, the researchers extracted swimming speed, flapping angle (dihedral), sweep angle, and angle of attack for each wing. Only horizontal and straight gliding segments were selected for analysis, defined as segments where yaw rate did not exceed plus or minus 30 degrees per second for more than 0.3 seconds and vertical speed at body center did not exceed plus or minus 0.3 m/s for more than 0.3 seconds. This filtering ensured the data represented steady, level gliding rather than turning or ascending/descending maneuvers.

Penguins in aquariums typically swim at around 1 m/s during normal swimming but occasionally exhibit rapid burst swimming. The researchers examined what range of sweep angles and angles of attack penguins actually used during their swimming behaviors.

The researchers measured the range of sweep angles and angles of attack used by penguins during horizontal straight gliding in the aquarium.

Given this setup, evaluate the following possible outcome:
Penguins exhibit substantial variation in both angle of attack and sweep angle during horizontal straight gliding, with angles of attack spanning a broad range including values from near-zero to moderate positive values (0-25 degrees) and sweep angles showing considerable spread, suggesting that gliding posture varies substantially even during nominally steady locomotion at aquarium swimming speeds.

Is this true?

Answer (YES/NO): NO